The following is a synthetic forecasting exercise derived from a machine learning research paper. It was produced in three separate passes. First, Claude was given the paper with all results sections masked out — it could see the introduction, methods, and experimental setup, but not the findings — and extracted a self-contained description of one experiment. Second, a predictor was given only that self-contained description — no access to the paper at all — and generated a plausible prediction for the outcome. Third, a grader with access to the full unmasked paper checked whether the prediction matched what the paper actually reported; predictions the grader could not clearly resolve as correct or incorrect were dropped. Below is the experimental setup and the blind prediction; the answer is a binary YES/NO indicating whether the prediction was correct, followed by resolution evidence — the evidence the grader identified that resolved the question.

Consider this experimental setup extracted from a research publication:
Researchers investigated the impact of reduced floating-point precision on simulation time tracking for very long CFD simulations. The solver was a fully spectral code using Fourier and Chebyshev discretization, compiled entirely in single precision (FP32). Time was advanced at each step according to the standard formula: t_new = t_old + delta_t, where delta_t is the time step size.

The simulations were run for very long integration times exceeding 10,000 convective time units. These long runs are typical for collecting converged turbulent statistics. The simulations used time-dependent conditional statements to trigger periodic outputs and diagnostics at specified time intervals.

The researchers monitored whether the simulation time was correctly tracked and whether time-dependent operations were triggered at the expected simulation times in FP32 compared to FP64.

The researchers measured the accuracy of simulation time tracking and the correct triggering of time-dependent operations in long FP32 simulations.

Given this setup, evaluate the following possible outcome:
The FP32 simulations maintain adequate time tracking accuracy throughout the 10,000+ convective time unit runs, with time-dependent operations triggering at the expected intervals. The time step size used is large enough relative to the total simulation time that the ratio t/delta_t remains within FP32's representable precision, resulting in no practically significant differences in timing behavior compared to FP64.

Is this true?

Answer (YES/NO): NO